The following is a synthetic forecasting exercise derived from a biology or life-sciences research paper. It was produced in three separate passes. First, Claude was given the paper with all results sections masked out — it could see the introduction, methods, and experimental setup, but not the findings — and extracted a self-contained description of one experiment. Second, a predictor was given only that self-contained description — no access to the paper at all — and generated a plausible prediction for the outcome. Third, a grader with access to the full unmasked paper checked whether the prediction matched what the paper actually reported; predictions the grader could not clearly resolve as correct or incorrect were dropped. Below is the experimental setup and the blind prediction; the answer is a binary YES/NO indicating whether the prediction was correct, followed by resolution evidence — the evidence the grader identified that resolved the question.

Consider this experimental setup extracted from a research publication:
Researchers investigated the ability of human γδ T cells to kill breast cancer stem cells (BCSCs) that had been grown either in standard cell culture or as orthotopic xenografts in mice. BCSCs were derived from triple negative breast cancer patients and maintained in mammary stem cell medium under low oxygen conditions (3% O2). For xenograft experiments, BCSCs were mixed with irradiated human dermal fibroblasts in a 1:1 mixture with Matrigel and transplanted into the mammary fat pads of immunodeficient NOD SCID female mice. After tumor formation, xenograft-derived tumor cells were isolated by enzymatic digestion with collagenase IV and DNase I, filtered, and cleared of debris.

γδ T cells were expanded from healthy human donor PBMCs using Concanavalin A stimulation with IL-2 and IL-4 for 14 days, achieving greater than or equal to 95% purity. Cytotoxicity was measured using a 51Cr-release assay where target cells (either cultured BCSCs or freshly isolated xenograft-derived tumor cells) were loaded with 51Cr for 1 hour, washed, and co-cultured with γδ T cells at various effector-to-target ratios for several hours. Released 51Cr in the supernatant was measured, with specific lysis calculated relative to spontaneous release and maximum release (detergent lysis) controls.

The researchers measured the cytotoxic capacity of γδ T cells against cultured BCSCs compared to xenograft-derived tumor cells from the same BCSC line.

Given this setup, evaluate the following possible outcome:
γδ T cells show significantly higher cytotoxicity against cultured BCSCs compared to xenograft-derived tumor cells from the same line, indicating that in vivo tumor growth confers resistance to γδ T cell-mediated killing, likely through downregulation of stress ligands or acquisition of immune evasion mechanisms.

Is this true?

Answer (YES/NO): YES